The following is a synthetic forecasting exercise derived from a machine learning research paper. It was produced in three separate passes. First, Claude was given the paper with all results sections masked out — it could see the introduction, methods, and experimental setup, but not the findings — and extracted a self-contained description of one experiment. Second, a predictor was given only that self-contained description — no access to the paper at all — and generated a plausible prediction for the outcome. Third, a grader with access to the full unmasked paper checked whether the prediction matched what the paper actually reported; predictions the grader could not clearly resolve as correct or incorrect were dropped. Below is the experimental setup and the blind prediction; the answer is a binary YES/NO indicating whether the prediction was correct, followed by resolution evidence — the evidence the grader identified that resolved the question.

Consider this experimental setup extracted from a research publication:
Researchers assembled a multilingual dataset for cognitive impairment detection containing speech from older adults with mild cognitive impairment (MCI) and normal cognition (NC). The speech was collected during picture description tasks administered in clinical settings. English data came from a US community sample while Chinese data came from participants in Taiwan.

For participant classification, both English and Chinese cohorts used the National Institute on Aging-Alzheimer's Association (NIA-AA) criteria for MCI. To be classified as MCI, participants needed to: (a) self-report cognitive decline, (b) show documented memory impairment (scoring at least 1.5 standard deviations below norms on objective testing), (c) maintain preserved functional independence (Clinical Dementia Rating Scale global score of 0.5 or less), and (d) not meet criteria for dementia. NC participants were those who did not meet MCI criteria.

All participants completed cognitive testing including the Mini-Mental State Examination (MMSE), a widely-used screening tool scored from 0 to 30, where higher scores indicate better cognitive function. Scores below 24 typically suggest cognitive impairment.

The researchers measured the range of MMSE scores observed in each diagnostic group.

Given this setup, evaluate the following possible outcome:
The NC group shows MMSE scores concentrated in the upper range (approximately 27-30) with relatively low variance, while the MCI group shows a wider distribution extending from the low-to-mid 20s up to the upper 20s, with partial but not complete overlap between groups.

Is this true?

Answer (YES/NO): NO